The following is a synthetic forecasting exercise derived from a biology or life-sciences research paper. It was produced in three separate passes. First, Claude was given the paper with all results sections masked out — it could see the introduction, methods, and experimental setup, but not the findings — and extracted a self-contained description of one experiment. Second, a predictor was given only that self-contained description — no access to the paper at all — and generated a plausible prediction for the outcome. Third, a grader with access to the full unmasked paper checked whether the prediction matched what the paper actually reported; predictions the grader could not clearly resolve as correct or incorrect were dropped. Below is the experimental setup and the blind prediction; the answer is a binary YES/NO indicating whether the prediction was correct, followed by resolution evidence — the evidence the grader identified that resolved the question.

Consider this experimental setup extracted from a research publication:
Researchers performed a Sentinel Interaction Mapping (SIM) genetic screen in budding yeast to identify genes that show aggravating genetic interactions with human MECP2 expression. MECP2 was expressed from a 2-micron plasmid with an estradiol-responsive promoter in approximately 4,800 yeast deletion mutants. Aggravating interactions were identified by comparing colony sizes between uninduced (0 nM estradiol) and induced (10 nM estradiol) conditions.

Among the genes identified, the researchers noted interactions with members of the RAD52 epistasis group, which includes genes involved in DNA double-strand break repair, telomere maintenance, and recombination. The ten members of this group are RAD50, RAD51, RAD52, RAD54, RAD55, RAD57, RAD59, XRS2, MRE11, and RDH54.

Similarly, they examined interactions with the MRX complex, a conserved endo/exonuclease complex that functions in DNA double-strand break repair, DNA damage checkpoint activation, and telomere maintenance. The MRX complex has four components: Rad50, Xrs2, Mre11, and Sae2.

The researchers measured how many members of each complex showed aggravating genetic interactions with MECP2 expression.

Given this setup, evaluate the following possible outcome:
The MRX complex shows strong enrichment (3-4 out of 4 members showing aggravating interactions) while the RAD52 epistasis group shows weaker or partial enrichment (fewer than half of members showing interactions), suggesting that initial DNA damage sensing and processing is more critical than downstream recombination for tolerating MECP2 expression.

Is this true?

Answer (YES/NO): NO